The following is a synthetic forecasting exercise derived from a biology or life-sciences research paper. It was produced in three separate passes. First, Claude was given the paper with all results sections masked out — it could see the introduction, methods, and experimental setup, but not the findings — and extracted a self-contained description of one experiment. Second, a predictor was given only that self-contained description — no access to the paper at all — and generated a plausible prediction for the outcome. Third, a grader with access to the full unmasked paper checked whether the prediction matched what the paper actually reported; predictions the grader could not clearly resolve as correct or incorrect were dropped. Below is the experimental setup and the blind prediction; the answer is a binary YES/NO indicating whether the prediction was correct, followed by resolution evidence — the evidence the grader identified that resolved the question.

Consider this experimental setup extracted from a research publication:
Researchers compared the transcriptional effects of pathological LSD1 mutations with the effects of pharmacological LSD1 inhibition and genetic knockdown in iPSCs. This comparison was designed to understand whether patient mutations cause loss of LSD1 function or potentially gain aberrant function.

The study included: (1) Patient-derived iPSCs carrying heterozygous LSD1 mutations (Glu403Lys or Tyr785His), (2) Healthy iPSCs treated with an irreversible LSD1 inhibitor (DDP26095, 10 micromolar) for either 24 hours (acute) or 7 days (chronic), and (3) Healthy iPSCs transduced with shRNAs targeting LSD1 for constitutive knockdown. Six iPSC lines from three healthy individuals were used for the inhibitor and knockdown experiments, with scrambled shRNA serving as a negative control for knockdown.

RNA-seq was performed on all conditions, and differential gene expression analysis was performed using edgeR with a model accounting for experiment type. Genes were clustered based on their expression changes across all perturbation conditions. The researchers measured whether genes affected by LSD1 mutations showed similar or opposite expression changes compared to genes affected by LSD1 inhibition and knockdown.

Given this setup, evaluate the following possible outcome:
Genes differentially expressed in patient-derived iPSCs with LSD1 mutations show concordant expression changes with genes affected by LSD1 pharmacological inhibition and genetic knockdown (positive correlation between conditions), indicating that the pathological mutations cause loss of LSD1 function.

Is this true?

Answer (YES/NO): NO